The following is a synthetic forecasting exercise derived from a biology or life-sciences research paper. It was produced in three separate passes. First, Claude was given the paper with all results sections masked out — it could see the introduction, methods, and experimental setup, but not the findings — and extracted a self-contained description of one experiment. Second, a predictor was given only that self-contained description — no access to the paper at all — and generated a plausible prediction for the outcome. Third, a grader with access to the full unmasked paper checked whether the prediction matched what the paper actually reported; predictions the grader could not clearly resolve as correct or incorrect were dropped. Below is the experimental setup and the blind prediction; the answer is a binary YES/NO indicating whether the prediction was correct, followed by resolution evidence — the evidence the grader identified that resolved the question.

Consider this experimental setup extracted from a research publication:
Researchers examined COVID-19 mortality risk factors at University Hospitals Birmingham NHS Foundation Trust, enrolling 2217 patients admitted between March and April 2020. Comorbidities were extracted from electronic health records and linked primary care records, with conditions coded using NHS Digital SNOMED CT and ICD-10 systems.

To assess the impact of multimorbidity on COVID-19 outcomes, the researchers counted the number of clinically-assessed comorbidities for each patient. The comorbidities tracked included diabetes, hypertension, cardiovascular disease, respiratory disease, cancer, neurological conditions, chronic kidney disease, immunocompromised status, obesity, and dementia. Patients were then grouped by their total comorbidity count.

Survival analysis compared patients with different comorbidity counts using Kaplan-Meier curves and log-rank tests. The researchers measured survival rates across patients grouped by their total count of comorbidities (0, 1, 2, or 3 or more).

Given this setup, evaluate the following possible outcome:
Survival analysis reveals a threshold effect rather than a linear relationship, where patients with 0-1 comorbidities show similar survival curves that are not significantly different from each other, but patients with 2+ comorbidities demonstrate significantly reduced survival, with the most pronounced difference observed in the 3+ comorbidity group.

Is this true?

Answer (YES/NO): NO